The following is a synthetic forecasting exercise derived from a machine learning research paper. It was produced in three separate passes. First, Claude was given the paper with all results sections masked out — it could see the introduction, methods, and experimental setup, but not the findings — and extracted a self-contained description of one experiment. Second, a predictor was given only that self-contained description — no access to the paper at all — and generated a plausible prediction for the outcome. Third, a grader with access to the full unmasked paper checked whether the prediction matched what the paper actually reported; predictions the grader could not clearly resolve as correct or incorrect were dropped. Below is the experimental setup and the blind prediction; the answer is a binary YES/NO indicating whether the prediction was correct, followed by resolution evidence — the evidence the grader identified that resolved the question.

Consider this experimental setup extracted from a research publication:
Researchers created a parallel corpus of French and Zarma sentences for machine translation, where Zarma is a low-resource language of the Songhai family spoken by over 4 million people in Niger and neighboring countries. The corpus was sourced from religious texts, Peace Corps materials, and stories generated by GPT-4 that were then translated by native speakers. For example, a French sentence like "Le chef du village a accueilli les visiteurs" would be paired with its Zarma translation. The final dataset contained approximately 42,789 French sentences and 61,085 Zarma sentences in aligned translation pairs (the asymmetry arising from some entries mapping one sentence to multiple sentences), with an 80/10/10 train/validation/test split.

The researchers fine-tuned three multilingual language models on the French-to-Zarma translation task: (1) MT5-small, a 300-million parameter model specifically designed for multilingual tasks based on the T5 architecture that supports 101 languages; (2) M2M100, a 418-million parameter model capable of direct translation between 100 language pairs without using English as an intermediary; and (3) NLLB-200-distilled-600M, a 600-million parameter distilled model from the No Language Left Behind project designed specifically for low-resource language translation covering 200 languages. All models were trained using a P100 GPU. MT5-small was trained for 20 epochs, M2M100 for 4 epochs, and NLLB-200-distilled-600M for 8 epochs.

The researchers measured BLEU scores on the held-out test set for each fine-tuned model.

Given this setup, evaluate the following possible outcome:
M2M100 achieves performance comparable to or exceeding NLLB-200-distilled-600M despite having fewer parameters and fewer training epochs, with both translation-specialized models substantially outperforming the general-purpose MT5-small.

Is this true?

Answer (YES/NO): YES